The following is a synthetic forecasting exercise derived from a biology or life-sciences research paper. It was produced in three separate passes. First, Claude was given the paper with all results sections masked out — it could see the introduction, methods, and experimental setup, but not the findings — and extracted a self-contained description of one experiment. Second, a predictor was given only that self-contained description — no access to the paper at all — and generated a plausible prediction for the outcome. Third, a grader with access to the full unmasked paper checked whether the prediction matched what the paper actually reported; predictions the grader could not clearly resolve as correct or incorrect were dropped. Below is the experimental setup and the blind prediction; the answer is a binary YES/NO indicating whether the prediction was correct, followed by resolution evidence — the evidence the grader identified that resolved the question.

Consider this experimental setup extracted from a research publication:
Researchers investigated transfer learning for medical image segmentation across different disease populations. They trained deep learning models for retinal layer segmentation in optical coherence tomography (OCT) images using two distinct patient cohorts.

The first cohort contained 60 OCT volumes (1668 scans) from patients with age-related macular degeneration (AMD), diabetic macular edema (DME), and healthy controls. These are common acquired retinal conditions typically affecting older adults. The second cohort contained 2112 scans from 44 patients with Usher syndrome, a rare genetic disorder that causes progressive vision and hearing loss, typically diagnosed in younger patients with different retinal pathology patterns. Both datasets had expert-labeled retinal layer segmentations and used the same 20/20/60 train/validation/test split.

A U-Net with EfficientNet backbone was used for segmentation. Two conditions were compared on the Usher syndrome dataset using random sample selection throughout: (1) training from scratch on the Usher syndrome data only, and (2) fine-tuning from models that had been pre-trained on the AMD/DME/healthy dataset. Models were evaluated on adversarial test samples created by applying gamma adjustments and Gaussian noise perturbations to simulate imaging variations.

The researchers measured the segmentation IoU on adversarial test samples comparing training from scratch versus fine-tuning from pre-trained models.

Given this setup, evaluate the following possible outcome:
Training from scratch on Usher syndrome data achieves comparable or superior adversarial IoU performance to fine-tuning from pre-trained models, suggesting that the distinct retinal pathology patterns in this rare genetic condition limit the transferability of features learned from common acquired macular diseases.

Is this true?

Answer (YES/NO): NO